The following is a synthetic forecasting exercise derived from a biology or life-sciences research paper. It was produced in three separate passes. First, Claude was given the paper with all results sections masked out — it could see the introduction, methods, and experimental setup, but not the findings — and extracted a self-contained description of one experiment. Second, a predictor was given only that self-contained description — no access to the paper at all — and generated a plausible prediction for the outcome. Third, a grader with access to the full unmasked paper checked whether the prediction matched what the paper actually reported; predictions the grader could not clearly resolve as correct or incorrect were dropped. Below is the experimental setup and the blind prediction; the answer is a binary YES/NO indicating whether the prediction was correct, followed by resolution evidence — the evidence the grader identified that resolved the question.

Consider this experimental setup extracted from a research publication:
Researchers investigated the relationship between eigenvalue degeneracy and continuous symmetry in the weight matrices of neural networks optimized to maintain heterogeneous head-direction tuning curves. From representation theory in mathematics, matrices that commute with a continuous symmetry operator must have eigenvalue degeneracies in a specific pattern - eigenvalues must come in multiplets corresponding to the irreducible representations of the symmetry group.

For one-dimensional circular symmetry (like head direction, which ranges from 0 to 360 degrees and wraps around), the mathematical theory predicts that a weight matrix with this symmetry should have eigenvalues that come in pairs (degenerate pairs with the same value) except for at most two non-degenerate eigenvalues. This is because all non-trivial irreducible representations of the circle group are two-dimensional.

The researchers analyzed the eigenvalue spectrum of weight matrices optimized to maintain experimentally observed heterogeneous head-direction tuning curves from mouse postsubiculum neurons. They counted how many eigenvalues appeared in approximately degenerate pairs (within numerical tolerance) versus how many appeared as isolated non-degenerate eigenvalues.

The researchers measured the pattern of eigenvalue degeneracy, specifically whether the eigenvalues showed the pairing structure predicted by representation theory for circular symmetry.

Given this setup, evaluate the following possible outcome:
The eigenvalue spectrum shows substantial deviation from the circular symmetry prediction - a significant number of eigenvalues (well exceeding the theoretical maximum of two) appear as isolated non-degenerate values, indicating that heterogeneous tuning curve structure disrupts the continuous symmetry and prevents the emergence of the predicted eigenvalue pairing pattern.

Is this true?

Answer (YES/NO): NO